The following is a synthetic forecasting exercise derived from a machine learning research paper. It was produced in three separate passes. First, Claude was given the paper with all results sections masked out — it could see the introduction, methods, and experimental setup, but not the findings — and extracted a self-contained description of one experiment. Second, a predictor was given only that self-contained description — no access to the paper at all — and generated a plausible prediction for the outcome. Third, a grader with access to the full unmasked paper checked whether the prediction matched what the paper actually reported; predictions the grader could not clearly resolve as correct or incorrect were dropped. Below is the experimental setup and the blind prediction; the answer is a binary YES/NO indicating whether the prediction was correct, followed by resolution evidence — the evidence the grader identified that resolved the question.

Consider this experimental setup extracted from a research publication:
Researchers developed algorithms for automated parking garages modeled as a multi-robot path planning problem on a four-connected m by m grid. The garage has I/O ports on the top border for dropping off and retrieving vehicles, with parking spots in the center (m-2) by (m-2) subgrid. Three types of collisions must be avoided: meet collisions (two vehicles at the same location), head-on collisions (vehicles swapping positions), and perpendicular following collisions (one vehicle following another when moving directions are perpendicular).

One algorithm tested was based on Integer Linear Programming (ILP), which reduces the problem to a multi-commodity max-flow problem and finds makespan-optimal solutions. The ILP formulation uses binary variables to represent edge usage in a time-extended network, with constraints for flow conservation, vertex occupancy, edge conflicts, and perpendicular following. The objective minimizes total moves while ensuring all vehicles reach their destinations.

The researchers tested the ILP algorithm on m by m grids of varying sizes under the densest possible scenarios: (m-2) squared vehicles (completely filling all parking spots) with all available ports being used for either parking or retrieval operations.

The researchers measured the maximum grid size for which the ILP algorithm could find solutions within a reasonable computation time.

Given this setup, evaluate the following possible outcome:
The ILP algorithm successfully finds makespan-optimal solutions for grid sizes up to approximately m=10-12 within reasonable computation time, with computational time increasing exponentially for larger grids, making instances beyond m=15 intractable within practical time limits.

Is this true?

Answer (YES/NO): NO